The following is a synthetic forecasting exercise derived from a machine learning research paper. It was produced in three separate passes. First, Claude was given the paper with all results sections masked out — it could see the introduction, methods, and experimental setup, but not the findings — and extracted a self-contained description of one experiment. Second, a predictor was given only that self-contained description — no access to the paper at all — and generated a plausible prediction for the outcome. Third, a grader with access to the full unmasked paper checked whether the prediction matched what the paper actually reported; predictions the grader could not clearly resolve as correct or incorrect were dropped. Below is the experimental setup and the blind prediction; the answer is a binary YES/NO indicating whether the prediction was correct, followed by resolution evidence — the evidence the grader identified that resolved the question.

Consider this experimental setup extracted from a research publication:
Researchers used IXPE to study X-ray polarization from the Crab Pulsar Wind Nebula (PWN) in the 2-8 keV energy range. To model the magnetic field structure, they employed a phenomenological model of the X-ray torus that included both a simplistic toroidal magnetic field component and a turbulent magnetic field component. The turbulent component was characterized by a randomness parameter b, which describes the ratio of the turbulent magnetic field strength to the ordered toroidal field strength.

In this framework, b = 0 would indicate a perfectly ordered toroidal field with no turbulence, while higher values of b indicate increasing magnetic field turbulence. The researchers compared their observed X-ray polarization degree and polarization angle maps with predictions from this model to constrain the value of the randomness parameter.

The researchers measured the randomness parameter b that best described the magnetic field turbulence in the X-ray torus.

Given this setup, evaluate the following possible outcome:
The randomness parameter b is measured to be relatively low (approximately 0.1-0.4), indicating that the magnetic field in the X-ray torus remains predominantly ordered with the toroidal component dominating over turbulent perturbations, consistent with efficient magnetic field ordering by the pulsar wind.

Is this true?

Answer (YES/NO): NO